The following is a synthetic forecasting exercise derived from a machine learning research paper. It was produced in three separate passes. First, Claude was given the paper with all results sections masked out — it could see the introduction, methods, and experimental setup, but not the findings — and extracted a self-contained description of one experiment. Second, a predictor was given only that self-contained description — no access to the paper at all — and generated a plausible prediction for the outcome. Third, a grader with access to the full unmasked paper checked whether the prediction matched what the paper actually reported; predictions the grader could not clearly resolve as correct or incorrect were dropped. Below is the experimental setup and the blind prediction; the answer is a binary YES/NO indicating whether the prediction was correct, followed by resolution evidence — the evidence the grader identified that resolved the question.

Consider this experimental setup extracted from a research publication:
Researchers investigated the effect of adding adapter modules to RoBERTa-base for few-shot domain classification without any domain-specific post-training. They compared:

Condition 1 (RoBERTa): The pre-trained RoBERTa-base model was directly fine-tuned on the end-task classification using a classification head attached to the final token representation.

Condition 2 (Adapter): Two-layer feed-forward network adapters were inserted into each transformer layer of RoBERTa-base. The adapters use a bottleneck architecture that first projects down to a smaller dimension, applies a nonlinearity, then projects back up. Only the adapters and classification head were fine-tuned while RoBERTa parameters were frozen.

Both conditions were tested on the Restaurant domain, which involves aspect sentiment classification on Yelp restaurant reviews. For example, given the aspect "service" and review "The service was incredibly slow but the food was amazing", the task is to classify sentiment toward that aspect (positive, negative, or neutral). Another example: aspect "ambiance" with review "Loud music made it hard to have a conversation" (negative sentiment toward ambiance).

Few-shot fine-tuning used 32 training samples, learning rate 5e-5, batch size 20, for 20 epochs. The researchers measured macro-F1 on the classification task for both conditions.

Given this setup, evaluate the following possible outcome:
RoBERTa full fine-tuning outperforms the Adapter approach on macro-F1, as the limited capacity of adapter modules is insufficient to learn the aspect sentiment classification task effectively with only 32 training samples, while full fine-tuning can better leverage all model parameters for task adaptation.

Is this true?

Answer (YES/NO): YES